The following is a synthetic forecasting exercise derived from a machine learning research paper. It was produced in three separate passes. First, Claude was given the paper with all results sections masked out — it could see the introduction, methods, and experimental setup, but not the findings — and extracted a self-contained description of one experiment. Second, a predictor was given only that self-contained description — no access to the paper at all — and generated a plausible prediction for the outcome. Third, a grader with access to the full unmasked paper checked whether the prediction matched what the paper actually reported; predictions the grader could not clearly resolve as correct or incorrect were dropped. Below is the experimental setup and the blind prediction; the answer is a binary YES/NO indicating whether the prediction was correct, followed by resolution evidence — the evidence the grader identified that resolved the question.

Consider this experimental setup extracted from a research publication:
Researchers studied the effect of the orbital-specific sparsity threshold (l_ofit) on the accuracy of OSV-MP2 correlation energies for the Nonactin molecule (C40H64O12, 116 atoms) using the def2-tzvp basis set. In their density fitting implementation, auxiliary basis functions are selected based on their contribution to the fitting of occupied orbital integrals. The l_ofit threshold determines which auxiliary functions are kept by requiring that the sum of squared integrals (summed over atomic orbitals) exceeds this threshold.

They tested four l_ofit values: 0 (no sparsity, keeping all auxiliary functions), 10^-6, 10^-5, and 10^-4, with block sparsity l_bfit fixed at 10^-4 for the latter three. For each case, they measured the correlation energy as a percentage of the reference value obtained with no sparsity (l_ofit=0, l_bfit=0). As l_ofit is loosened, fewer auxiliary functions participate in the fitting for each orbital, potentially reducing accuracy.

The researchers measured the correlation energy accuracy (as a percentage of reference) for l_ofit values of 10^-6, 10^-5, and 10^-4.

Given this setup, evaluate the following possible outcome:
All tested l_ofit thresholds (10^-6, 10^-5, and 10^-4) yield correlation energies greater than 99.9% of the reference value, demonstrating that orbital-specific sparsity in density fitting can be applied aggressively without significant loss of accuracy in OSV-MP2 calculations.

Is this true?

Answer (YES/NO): NO